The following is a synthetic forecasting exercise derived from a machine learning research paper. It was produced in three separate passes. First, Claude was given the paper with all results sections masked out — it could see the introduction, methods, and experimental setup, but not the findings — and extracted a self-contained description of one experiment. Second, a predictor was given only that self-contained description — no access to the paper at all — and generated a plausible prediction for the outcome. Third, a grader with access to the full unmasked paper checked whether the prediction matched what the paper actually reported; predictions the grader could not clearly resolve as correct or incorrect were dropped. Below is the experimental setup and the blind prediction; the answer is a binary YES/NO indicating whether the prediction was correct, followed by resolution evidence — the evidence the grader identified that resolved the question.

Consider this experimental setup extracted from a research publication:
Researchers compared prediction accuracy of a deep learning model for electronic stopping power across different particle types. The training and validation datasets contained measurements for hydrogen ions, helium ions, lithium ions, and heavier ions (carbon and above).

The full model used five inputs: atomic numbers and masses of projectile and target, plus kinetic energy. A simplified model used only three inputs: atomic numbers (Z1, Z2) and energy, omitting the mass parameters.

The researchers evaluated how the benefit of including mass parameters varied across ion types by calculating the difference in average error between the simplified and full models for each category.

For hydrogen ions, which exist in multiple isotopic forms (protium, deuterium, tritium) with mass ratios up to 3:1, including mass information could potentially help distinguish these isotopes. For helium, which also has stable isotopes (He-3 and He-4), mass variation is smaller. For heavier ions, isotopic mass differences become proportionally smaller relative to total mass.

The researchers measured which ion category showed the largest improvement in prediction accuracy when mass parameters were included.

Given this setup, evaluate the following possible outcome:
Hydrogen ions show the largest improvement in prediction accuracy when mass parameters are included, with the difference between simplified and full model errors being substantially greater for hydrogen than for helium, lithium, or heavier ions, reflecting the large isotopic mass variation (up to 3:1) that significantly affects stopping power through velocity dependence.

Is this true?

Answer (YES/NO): NO